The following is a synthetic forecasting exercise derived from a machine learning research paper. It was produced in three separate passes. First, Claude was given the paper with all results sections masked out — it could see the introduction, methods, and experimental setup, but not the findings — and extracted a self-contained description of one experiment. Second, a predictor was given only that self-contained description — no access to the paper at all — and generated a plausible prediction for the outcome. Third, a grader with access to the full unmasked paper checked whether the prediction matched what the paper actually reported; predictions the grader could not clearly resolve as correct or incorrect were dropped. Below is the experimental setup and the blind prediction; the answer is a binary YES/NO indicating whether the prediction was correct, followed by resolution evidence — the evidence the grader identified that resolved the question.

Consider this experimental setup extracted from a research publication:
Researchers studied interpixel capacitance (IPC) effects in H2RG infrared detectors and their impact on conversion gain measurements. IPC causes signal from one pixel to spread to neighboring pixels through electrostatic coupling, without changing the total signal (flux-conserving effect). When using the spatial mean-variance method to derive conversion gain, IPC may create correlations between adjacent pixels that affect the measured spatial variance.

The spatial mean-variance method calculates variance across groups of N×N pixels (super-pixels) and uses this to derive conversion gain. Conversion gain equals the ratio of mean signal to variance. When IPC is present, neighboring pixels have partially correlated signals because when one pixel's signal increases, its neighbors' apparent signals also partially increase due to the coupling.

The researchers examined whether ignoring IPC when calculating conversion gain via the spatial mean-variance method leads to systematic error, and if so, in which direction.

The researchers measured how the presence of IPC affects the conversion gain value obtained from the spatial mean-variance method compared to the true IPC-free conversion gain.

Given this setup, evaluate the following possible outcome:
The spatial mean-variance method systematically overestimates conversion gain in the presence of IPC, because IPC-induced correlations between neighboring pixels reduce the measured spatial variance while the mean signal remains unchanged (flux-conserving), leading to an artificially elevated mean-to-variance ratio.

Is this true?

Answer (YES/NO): NO